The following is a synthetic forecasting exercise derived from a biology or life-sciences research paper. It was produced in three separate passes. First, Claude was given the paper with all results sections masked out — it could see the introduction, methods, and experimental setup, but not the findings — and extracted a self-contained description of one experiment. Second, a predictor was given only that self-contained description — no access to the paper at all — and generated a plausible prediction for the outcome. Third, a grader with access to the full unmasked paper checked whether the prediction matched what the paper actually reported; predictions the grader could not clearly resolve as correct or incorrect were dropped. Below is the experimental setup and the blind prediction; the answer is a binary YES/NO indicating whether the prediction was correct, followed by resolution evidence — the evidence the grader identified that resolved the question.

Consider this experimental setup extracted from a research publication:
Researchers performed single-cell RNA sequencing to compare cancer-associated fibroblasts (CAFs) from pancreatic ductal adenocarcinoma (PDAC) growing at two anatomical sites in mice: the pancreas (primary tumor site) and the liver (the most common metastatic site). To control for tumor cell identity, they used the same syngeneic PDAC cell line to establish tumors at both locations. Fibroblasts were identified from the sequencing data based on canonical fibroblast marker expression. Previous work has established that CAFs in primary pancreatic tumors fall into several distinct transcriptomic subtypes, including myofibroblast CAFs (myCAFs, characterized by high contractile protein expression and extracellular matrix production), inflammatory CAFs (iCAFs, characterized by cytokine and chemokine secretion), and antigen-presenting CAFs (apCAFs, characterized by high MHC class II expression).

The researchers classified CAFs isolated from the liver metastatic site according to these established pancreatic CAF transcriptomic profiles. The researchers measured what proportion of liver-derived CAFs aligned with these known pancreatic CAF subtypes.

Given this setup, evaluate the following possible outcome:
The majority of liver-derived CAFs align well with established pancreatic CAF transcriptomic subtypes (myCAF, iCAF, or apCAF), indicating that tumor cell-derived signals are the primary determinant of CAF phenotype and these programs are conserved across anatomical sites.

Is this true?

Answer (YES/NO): NO